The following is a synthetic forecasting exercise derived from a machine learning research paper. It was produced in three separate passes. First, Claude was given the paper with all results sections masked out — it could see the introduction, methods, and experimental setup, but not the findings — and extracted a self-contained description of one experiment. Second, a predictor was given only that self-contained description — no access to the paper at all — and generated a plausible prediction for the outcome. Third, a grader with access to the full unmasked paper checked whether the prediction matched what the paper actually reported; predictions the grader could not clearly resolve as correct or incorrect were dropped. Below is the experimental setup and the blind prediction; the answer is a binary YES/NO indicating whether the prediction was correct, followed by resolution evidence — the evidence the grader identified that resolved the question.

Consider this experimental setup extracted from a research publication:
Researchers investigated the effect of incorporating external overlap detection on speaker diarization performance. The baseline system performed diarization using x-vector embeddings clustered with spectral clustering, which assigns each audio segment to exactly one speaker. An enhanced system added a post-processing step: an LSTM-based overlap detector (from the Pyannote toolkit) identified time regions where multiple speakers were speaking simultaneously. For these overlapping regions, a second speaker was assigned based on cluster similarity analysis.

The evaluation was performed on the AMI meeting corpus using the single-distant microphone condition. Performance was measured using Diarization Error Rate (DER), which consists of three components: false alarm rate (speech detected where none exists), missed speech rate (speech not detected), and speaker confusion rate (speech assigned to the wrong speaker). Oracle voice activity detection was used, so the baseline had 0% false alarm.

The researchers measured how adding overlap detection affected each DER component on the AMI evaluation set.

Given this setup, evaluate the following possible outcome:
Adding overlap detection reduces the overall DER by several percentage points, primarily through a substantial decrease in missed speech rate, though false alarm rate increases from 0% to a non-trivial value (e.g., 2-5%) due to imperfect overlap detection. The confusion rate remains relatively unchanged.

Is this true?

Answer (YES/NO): NO